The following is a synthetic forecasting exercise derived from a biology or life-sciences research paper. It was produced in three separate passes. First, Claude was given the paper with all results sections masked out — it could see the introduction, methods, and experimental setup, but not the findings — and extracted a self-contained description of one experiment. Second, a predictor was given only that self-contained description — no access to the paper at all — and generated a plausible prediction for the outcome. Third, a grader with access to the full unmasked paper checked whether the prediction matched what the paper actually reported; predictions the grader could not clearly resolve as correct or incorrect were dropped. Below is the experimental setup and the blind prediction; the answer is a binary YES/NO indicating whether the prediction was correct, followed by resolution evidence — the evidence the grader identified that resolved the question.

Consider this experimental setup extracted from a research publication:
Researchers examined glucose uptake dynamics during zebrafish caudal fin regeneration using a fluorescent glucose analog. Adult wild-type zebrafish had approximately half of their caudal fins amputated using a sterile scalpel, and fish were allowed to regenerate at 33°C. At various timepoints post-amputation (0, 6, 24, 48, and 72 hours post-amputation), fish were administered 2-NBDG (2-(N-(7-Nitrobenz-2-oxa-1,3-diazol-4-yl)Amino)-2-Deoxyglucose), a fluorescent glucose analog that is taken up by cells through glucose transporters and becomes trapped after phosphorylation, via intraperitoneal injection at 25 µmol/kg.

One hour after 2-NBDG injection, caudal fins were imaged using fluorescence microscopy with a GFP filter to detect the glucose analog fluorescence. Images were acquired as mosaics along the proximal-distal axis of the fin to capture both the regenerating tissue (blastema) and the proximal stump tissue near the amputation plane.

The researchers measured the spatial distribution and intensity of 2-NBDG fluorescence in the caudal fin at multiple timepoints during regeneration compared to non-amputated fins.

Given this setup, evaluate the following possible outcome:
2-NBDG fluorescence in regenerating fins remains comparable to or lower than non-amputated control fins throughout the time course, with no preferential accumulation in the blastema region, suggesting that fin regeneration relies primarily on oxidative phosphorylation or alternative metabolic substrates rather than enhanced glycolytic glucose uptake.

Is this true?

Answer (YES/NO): NO